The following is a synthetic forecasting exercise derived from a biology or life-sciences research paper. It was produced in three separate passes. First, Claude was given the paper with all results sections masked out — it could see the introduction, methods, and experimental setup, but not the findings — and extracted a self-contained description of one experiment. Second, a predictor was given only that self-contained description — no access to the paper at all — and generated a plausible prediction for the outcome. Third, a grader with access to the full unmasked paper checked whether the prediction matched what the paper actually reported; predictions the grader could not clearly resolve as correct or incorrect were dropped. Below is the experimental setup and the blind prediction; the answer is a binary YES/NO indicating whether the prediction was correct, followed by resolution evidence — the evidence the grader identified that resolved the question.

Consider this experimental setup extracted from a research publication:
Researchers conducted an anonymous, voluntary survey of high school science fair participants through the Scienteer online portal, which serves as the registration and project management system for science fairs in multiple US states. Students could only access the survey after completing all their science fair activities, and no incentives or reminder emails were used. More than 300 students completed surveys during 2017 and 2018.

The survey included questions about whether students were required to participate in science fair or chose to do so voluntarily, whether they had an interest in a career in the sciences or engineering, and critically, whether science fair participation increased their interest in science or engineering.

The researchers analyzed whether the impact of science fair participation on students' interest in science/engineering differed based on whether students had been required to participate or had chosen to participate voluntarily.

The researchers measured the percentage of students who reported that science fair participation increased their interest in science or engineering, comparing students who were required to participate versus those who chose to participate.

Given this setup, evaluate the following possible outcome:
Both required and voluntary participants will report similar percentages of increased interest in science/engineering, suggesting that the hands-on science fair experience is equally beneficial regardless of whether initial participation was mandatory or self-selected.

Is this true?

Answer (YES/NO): NO